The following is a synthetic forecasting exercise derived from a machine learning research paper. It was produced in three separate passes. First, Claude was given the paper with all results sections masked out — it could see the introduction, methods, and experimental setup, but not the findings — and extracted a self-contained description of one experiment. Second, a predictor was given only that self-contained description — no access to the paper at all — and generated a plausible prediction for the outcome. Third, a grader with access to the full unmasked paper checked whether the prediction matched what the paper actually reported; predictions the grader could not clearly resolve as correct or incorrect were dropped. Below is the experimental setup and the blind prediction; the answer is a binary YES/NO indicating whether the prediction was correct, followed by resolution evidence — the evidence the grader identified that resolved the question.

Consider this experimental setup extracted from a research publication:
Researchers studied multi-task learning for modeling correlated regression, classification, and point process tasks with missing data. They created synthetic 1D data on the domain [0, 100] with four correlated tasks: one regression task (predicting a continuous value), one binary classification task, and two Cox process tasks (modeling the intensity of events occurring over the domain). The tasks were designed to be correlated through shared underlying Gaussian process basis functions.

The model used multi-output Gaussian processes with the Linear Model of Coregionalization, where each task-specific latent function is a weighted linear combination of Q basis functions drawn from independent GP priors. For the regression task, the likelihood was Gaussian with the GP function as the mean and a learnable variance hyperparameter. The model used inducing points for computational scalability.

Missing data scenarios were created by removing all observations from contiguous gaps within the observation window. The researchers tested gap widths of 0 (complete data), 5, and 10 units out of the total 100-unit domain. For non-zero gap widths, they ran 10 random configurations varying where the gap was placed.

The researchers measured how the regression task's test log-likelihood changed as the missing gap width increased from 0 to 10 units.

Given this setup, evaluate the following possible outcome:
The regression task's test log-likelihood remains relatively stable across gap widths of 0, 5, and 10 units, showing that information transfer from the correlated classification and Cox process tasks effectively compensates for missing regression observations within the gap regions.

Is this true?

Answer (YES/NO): NO